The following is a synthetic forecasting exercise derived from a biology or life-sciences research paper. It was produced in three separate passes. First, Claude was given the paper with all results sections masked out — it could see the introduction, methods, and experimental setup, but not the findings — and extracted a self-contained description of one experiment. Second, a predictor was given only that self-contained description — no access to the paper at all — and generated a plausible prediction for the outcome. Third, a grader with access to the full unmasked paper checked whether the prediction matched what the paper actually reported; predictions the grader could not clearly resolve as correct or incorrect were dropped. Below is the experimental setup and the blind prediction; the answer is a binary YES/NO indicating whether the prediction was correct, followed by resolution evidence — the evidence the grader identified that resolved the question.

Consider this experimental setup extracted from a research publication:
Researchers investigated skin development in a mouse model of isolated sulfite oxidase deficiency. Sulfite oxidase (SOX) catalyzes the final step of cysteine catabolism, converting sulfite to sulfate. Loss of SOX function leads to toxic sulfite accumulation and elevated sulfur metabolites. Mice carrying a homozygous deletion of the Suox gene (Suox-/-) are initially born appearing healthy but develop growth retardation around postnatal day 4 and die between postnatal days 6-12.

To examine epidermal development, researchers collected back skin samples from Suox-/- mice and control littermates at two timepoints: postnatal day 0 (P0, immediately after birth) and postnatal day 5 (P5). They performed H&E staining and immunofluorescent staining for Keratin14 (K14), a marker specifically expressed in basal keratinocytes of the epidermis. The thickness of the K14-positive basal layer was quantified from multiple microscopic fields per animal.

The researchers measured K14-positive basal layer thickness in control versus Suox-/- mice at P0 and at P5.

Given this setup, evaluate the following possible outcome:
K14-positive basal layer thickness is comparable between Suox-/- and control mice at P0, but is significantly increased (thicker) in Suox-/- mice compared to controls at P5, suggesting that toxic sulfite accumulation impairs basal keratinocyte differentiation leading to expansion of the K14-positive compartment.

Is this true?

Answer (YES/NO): YES